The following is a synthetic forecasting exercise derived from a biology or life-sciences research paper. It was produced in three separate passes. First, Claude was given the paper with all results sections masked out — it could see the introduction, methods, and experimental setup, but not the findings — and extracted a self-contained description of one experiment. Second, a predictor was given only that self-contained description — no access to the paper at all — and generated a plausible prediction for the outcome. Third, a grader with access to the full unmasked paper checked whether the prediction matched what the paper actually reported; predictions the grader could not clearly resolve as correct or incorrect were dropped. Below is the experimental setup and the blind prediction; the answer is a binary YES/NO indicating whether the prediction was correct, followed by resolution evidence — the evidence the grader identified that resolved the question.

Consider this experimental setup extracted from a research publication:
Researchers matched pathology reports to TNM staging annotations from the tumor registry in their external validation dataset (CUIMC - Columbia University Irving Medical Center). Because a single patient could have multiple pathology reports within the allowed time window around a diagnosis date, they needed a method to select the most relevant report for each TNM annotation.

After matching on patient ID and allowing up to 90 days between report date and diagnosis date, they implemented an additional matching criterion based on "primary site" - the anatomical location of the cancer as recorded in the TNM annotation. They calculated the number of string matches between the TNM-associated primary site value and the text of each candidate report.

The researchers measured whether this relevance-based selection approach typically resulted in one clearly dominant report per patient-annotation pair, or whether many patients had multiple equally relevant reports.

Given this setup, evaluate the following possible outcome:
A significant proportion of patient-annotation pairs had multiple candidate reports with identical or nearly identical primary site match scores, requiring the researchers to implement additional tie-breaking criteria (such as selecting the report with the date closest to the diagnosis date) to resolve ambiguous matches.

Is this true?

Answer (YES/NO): NO